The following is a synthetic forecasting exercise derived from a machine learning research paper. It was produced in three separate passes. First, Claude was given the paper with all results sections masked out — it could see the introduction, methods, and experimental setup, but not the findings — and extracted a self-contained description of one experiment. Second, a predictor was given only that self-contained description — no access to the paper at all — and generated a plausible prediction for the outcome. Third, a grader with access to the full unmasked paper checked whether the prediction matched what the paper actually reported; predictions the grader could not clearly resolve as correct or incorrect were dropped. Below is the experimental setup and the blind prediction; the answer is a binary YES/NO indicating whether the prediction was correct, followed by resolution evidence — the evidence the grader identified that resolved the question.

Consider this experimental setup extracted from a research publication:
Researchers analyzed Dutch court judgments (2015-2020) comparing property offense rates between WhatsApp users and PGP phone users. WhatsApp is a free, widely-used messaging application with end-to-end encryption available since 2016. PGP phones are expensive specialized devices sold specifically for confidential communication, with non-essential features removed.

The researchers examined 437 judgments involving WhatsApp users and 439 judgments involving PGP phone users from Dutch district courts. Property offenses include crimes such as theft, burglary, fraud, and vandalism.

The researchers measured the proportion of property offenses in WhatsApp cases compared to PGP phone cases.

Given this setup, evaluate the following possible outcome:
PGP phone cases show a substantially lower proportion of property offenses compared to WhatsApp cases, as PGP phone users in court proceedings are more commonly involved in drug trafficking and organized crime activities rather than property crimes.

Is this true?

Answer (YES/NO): YES